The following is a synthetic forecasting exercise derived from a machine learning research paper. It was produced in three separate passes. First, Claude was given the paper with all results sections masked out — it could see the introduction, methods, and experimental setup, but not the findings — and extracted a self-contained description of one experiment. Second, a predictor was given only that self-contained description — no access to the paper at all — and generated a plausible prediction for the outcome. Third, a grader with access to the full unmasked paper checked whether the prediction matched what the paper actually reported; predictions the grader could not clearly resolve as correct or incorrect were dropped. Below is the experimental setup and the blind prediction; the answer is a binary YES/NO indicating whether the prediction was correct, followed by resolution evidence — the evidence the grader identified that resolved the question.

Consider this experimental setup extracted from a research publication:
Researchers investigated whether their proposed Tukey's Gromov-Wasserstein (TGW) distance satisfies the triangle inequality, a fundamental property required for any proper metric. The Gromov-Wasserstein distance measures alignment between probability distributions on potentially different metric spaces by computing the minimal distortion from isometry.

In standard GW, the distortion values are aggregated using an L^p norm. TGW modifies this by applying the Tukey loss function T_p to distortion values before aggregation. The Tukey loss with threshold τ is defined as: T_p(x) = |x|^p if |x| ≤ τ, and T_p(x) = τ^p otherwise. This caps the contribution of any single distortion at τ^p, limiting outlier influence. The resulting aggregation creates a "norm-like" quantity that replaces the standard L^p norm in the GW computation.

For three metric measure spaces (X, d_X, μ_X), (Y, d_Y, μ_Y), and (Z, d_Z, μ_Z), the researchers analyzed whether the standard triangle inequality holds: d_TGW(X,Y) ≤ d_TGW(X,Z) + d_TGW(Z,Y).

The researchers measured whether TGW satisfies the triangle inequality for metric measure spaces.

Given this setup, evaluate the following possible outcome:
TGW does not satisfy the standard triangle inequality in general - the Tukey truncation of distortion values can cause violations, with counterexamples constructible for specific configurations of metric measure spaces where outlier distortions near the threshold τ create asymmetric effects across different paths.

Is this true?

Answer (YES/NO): NO